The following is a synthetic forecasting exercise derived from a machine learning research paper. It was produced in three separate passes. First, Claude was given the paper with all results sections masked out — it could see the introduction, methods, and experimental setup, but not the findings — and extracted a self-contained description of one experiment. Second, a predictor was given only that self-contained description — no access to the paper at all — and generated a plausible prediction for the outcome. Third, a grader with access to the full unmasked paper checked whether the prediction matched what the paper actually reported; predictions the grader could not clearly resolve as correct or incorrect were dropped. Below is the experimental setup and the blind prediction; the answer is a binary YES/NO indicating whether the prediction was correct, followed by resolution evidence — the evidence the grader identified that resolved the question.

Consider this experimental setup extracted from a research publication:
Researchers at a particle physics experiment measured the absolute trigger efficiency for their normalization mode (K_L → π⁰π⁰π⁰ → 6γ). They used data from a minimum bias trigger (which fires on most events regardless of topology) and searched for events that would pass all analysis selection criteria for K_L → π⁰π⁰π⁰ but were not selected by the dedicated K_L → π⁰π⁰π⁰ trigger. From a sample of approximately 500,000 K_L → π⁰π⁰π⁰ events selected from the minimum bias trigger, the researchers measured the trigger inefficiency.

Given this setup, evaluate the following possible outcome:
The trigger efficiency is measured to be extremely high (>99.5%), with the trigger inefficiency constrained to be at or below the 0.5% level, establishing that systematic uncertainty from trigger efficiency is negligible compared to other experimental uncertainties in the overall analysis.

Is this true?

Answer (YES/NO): YES